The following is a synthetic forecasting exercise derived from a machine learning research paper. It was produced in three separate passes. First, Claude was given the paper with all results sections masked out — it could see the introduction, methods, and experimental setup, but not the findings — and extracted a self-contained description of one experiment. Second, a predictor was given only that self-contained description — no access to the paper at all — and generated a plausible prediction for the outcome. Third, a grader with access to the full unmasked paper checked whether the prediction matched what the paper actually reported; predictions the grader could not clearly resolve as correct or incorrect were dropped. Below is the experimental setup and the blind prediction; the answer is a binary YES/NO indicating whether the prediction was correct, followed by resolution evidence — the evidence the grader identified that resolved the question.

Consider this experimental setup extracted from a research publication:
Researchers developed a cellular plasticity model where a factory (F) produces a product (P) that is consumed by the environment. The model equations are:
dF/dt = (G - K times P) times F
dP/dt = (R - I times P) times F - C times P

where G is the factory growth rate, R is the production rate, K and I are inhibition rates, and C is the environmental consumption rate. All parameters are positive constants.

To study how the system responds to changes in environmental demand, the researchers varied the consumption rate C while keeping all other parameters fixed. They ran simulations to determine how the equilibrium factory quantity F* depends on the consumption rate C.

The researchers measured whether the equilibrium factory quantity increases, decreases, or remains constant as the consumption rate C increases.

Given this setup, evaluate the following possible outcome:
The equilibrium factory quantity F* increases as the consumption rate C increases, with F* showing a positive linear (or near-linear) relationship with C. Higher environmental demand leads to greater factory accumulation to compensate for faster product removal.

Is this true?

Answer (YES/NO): YES